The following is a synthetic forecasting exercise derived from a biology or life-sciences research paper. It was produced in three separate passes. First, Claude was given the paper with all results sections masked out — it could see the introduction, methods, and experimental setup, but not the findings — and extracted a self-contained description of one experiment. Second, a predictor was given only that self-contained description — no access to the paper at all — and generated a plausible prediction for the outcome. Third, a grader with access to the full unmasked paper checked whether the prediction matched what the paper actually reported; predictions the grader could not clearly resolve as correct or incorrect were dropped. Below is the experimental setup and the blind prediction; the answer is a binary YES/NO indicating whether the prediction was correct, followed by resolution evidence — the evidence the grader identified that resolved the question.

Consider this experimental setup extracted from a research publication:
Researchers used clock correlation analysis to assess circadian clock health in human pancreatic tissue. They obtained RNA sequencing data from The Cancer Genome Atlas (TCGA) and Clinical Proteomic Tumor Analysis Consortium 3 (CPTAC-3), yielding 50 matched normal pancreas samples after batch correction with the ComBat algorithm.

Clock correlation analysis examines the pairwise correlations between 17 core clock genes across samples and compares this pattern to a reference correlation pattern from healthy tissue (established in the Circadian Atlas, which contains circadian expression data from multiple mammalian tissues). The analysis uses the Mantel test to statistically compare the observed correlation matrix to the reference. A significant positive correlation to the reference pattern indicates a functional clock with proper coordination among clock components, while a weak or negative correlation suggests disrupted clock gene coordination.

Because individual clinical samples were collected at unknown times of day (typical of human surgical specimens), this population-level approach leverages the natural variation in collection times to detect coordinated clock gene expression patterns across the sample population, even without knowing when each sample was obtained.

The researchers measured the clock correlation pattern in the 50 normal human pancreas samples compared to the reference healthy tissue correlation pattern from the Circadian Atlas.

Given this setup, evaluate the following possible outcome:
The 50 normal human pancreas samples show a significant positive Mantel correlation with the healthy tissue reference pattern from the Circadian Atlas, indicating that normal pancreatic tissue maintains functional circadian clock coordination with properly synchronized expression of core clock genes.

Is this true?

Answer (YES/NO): YES